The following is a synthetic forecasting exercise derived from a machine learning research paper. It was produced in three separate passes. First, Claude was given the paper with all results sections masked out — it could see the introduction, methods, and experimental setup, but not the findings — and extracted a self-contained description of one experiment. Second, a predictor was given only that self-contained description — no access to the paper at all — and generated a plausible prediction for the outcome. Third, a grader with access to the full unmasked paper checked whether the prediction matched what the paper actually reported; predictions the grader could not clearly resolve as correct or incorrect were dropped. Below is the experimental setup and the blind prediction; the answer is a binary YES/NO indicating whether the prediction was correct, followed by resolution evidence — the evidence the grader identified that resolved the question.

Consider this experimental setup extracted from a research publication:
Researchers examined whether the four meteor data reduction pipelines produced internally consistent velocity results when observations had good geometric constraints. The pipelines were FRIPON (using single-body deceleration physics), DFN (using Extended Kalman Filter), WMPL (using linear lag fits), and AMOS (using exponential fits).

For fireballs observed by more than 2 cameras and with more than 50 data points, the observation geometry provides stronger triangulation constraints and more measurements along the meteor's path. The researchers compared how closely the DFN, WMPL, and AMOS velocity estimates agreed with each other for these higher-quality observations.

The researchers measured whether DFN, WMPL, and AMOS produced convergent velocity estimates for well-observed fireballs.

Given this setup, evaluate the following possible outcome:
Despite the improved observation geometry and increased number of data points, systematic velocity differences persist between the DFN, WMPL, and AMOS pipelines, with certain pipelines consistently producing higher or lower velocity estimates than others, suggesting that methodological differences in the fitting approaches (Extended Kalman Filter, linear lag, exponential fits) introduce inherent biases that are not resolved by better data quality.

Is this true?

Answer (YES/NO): NO